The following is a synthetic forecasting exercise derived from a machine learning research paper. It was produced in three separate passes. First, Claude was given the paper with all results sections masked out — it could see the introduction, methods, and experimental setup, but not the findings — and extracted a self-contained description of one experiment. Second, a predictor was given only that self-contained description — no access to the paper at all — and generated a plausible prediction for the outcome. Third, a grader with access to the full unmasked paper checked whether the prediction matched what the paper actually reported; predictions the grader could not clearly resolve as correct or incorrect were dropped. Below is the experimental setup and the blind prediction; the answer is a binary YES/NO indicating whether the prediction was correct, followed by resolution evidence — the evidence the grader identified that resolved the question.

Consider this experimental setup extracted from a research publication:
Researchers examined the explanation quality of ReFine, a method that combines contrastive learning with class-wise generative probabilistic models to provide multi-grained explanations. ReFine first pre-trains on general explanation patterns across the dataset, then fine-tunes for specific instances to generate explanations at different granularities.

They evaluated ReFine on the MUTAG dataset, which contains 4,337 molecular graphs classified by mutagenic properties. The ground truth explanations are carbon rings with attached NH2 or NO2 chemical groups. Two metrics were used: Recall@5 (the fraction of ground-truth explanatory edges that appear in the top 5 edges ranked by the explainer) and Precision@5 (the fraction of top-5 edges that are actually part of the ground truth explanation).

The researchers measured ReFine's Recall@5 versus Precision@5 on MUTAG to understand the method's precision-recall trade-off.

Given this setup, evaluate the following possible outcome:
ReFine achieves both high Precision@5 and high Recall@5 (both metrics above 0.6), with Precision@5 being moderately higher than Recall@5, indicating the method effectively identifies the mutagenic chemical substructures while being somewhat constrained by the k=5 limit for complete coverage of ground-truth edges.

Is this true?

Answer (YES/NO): NO